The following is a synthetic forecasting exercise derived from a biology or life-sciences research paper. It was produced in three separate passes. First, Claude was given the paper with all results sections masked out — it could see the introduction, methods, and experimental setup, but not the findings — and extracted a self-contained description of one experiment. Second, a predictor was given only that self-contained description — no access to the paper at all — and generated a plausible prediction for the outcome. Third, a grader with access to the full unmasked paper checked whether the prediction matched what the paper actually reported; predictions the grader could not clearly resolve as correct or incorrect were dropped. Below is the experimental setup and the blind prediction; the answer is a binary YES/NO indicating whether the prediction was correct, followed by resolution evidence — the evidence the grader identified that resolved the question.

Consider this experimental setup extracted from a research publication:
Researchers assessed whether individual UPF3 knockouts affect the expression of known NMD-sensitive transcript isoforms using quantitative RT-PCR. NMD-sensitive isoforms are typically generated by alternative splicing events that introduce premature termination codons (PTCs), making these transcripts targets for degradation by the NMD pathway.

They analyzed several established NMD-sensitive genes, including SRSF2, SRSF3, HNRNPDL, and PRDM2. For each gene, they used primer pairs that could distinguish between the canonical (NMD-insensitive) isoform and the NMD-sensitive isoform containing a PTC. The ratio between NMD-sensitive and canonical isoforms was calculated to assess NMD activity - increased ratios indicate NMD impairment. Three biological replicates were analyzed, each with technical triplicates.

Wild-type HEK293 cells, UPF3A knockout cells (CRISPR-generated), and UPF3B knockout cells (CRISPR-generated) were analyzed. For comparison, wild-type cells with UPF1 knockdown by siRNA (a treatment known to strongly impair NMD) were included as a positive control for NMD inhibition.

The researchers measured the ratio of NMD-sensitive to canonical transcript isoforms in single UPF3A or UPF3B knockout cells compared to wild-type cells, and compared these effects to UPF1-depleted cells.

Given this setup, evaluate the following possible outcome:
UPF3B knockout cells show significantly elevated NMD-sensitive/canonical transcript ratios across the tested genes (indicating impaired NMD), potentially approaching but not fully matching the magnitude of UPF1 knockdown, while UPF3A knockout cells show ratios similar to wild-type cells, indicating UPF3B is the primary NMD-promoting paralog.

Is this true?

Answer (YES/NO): NO